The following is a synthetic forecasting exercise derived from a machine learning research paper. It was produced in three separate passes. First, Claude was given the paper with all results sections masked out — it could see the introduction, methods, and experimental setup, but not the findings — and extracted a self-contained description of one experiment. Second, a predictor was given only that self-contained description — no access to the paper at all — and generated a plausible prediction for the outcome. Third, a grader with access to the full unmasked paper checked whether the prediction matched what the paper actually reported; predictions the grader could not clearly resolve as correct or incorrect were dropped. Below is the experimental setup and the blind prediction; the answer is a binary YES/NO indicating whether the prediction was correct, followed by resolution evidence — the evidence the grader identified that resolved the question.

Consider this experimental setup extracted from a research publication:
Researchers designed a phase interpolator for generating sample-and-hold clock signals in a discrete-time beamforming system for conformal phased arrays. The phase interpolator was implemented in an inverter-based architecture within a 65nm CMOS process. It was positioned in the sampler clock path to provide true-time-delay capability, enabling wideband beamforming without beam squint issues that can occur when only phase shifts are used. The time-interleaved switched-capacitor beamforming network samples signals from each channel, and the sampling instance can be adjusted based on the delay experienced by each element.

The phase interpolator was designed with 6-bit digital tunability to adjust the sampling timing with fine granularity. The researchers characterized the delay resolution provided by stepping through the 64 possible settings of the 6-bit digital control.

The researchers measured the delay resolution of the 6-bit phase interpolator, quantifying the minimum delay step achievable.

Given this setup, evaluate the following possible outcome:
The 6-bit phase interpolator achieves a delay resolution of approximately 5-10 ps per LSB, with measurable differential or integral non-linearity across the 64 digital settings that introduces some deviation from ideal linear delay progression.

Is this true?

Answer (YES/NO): NO